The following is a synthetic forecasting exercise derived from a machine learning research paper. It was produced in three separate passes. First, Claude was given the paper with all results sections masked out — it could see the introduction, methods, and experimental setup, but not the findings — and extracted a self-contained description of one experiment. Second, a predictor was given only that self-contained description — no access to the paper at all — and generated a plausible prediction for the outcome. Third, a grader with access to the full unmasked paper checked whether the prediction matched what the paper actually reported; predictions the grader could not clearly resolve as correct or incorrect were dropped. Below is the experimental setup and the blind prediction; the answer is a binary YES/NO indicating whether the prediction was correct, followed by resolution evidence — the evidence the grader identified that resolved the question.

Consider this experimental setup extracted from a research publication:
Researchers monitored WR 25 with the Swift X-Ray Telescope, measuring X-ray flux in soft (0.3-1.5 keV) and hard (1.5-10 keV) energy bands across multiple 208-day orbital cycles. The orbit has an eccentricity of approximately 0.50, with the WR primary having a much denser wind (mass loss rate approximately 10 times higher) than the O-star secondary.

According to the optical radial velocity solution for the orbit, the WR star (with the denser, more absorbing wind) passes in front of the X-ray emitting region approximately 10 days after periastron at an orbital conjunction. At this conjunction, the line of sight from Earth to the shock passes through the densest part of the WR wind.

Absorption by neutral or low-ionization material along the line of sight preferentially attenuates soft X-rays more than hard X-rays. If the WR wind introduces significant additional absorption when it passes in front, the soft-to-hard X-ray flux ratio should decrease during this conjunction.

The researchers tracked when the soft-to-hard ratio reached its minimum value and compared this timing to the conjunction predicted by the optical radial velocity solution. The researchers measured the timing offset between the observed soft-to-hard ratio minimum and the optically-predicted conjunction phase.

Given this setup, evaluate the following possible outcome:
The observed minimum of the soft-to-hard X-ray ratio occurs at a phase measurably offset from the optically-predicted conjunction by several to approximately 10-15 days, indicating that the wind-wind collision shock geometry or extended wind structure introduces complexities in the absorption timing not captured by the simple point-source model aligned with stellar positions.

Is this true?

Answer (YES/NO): NO